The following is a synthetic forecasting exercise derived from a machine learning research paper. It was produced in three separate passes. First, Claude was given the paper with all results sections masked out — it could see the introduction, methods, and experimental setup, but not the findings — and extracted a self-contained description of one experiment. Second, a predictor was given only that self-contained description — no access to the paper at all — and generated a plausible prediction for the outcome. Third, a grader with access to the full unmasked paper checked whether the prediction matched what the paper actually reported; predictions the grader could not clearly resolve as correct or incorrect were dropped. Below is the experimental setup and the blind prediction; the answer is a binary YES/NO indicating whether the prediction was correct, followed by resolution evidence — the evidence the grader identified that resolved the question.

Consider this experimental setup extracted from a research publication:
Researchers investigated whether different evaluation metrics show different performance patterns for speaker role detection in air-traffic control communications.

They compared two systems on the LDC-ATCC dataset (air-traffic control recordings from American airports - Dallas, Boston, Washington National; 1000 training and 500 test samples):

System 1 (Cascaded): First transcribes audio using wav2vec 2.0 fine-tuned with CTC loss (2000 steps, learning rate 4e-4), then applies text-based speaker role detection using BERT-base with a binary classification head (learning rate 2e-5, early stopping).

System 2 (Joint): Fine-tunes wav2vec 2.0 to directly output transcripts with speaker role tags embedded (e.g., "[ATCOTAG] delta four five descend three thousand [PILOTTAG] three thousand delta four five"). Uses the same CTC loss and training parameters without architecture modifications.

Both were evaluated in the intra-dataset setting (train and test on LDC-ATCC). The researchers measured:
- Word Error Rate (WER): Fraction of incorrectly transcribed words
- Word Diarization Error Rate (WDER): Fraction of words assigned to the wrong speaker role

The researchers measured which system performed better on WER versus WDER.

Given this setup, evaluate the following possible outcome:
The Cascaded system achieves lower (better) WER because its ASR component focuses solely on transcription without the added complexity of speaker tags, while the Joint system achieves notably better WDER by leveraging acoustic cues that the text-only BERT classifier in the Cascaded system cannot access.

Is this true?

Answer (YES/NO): YES